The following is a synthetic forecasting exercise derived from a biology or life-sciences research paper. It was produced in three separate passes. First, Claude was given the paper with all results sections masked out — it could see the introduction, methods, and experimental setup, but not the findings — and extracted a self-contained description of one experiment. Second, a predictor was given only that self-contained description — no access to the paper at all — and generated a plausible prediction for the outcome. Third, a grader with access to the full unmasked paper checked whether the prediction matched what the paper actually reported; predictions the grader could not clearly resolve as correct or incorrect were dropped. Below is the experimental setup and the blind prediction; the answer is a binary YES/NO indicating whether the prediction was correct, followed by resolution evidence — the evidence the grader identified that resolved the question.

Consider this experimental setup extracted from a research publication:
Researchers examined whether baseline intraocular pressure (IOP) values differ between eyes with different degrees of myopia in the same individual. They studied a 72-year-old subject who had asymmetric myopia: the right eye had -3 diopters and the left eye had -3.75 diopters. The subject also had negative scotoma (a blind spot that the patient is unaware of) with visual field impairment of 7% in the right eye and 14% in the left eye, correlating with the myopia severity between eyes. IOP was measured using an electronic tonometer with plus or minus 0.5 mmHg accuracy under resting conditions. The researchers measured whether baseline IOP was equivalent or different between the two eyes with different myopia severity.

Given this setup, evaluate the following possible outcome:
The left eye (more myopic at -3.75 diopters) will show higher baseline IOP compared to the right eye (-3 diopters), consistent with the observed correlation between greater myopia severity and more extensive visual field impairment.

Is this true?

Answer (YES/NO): NO